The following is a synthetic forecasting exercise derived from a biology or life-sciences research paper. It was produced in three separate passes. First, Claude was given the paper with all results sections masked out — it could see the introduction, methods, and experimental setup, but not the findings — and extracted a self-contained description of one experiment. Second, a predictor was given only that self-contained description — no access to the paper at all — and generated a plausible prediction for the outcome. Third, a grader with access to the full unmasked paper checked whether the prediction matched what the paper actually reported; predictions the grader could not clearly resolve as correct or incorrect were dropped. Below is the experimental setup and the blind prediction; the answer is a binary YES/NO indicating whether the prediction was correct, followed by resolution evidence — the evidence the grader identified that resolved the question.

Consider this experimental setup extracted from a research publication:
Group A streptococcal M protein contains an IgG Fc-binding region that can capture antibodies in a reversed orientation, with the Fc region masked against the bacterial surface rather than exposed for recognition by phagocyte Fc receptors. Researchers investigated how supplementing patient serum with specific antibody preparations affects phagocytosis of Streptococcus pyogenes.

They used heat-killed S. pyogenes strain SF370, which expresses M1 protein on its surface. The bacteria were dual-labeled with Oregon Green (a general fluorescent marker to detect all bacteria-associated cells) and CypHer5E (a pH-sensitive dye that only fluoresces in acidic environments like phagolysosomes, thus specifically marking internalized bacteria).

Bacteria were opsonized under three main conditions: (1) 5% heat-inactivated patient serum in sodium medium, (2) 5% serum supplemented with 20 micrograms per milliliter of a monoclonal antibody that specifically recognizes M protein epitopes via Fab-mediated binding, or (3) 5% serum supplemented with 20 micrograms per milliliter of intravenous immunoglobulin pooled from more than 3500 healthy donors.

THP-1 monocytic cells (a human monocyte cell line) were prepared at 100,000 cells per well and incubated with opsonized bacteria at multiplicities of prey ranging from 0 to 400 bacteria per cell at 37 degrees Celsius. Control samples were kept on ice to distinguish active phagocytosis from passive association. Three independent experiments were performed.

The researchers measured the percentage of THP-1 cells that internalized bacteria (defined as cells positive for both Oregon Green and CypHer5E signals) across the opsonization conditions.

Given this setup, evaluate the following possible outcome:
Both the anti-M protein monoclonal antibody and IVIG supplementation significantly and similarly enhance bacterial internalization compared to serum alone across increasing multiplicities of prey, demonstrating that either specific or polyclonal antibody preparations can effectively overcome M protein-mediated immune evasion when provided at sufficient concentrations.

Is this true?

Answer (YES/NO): NO